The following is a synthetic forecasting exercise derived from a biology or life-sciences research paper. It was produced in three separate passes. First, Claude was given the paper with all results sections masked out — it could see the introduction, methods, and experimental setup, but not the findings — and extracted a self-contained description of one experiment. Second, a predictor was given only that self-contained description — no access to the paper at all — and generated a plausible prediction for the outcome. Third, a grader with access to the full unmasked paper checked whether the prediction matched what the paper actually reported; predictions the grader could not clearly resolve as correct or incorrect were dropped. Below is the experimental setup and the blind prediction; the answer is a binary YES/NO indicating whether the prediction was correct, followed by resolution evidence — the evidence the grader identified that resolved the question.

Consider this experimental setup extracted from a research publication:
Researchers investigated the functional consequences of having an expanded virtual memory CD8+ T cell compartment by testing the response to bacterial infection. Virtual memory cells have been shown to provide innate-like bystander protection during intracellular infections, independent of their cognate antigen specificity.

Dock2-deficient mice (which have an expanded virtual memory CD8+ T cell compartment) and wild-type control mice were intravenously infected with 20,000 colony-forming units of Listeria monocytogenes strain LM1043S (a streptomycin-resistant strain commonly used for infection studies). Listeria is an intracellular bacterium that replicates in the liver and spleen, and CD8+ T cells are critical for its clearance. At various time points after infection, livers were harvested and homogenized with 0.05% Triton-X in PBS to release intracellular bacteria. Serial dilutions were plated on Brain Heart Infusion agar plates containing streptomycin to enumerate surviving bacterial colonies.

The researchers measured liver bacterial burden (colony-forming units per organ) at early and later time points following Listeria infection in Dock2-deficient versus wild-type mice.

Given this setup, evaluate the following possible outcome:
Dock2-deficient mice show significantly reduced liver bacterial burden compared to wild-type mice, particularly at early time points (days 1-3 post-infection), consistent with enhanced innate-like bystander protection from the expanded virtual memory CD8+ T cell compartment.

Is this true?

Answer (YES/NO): NO